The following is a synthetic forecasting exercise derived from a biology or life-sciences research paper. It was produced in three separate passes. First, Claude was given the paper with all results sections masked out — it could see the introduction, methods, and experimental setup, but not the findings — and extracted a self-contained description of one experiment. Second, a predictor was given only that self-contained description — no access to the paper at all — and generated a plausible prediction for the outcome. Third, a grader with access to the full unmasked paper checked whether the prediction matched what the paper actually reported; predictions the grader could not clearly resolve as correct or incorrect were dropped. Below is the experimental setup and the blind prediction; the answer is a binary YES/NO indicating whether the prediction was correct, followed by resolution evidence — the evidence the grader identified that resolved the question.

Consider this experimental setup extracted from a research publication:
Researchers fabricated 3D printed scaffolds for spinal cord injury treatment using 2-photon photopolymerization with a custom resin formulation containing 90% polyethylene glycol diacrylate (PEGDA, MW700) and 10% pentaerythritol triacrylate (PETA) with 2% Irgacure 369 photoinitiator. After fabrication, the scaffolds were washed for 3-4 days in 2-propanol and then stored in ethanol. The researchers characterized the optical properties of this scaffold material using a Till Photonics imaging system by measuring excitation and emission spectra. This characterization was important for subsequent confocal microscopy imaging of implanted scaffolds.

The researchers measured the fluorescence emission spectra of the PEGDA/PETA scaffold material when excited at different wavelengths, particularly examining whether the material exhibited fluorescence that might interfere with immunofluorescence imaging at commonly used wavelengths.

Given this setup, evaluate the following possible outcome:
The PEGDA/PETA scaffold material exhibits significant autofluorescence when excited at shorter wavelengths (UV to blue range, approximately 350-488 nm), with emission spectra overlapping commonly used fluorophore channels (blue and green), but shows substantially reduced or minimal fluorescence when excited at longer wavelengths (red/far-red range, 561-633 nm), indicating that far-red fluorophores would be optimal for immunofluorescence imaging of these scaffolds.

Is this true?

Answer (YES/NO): YES